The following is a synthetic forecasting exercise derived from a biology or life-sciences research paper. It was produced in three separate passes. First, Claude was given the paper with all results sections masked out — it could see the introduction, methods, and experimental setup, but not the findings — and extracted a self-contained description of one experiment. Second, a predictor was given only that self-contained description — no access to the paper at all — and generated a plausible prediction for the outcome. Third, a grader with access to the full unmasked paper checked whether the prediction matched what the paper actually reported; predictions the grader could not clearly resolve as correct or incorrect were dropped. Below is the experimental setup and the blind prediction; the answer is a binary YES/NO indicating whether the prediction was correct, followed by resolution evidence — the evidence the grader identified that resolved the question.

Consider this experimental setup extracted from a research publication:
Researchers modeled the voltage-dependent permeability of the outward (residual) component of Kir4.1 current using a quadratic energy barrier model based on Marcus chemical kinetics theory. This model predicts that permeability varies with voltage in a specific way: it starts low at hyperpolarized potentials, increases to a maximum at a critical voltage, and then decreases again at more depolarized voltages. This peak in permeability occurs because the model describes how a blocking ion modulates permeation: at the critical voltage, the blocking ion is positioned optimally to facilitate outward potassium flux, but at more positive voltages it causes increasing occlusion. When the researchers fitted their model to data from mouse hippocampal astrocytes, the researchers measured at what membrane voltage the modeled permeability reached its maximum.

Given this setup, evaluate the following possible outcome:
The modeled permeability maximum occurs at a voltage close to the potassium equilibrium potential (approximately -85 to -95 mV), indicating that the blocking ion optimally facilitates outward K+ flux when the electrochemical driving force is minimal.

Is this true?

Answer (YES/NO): NO